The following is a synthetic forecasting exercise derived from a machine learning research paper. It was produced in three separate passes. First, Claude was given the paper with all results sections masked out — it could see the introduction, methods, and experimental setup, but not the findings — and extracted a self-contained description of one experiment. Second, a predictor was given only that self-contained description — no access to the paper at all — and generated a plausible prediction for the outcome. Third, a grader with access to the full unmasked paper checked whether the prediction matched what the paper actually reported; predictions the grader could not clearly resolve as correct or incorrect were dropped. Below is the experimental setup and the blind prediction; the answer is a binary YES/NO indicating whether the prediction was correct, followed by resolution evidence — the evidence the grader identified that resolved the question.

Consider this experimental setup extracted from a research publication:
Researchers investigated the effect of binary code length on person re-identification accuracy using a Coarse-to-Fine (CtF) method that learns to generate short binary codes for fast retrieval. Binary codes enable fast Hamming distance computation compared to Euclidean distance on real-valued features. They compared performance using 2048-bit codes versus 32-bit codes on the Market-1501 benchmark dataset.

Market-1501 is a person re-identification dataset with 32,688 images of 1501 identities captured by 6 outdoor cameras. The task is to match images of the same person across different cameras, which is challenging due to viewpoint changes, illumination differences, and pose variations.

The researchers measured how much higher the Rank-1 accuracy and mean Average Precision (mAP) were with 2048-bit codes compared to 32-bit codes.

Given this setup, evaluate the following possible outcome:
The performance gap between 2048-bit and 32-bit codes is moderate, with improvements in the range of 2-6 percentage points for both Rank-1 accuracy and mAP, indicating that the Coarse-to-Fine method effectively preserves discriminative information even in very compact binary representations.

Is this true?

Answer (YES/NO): NO